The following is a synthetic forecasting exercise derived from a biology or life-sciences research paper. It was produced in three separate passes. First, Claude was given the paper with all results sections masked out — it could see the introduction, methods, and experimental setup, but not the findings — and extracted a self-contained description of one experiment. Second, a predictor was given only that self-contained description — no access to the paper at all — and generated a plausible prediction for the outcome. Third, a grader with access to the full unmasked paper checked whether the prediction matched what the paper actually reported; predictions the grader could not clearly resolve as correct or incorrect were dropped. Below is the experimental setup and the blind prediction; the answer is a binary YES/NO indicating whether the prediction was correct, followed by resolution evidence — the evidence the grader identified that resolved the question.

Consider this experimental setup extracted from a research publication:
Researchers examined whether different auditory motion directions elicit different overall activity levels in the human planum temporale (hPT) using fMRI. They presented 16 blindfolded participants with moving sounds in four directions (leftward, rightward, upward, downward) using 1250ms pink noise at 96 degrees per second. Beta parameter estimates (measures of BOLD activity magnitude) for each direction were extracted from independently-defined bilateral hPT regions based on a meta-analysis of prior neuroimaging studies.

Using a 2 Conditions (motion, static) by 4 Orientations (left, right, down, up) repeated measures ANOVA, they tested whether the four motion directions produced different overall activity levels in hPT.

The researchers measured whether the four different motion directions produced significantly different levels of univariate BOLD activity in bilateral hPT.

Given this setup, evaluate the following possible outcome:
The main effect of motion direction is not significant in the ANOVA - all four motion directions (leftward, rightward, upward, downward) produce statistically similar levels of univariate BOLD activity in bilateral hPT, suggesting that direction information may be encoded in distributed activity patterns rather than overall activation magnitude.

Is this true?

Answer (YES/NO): YES